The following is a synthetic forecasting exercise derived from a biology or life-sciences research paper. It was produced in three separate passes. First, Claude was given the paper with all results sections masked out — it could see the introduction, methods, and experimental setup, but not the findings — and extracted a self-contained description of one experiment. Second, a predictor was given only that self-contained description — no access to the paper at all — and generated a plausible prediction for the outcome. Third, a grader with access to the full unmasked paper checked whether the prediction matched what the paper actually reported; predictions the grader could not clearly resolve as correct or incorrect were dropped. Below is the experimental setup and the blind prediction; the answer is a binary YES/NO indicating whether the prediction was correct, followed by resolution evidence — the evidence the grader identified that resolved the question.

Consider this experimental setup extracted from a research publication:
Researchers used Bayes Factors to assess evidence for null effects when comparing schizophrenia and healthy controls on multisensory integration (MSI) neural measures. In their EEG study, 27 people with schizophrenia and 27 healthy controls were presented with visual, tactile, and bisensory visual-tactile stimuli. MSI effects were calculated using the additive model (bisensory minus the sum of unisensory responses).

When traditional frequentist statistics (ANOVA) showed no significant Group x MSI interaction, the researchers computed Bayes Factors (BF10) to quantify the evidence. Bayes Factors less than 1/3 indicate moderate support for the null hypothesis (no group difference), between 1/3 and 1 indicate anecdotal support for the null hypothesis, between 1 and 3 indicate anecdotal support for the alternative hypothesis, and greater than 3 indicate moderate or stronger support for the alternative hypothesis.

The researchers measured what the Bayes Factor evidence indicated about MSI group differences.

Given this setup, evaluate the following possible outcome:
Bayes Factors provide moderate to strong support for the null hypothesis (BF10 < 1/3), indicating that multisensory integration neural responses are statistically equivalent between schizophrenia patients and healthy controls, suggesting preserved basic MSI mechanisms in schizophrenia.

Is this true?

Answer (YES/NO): NO